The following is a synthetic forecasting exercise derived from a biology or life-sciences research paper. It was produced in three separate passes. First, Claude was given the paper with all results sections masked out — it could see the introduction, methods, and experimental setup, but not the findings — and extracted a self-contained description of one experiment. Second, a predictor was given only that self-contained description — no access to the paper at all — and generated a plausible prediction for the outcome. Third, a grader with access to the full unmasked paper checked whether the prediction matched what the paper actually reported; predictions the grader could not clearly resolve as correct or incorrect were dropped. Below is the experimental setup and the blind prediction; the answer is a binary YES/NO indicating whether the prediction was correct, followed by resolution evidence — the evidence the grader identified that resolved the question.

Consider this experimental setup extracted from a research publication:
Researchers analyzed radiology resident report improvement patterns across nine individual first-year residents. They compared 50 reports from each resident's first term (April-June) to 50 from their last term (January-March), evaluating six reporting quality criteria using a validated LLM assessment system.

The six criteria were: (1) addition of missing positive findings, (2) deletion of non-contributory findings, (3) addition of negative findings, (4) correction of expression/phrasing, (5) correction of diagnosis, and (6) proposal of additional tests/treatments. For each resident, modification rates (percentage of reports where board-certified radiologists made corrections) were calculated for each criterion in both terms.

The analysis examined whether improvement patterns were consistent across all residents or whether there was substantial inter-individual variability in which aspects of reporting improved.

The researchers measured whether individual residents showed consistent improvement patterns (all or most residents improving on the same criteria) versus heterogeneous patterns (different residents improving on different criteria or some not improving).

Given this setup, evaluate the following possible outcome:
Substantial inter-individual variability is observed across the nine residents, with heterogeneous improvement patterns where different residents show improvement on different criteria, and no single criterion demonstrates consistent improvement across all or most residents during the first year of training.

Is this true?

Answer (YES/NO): NO